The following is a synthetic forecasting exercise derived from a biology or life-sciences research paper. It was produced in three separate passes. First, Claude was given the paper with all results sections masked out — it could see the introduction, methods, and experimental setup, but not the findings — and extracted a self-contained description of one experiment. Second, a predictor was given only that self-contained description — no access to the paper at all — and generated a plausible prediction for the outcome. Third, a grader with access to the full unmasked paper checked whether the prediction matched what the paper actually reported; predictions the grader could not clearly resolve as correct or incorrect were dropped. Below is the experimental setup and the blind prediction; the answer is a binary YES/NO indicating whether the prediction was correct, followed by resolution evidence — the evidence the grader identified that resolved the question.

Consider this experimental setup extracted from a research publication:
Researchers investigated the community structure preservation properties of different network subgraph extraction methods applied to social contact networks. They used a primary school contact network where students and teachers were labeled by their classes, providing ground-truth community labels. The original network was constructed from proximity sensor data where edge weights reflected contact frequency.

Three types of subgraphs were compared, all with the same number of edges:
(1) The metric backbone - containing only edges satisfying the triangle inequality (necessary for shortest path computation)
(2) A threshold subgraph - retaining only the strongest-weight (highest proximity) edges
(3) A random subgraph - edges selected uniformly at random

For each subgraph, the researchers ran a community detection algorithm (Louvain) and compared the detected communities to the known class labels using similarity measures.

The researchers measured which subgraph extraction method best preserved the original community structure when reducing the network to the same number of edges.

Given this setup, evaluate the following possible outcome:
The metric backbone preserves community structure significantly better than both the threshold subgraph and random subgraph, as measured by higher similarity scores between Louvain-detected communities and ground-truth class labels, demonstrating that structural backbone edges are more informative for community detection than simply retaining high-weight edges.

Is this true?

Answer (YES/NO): YES